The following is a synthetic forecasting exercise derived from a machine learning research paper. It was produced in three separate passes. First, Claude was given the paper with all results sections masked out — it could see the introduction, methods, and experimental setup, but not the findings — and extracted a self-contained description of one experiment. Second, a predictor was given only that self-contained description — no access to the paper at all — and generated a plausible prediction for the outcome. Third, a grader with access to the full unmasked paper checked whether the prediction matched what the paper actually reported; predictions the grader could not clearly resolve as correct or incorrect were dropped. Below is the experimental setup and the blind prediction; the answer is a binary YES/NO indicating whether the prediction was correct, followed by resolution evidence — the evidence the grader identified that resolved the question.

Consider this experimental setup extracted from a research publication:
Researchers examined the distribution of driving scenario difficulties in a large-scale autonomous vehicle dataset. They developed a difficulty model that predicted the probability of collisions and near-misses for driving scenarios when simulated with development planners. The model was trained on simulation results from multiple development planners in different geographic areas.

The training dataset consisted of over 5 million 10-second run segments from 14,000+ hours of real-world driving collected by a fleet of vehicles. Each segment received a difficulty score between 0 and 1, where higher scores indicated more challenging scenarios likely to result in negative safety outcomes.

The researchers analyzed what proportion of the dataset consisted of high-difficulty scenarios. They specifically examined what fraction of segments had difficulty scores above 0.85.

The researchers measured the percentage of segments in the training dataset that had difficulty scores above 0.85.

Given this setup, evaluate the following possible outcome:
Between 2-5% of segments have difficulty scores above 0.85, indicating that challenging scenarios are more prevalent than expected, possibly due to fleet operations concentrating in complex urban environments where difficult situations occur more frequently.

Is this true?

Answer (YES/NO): NO